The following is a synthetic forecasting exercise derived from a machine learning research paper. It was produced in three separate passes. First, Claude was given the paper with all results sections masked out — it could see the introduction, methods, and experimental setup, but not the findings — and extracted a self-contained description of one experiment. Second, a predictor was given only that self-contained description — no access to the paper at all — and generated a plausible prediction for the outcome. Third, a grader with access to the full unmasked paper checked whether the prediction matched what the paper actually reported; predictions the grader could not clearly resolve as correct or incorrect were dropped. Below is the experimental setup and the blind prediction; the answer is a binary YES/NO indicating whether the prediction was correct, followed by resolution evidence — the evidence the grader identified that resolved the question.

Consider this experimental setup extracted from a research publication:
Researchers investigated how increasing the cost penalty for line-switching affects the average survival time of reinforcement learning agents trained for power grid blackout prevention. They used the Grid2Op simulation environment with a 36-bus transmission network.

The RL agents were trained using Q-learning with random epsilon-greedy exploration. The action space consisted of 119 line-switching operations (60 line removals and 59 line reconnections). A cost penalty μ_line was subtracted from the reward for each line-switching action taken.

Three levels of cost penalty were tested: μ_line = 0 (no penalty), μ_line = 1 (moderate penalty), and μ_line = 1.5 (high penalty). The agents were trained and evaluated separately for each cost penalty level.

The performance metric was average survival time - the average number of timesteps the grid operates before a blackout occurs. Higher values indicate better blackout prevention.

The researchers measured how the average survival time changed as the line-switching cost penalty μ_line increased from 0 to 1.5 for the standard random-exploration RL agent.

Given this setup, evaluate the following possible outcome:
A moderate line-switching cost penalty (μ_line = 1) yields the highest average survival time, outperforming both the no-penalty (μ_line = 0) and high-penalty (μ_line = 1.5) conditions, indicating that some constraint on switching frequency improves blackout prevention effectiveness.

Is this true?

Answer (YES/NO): NO